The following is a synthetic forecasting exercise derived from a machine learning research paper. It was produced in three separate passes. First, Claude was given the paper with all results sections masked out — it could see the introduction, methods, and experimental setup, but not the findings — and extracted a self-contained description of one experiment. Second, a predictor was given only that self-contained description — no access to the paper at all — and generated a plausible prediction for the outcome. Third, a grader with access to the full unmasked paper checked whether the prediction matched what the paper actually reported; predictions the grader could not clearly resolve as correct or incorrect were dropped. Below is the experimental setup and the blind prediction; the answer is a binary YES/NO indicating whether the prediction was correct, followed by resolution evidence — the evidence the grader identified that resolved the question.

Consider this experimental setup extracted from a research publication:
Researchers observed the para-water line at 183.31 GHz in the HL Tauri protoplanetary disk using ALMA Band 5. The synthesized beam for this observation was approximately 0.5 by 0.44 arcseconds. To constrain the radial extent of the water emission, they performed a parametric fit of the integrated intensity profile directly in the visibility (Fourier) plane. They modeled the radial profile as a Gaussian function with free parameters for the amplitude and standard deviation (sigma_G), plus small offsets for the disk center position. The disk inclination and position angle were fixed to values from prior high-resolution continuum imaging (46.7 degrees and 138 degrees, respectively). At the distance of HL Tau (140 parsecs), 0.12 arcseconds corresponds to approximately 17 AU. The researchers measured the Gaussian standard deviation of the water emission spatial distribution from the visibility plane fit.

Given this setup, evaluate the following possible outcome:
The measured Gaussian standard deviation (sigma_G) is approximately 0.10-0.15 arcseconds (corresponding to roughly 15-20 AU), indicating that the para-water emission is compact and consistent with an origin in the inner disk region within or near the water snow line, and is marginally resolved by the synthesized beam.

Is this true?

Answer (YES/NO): YES